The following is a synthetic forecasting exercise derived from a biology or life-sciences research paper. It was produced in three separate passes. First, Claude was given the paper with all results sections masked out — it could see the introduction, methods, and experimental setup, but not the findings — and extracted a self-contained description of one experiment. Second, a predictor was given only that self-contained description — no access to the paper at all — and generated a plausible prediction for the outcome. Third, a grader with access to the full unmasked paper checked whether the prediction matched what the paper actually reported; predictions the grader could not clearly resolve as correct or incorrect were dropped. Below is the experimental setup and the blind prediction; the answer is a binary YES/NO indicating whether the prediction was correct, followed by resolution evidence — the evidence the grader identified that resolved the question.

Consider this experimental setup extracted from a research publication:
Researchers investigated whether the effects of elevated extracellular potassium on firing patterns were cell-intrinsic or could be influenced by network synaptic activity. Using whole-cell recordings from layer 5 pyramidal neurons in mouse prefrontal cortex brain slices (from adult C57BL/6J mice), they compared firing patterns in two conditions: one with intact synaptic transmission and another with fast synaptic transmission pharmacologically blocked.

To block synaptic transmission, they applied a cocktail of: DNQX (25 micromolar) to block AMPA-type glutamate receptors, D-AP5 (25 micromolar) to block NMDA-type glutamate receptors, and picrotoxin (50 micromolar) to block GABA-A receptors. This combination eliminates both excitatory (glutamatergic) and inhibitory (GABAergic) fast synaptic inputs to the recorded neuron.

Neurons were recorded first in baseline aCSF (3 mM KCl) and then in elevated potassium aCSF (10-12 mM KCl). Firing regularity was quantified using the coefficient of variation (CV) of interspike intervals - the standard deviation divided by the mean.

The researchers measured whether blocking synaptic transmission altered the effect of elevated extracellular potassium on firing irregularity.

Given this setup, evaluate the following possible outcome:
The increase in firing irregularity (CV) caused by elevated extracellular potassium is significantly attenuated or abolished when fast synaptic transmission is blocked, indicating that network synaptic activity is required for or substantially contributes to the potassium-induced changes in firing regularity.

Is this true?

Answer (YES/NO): NO